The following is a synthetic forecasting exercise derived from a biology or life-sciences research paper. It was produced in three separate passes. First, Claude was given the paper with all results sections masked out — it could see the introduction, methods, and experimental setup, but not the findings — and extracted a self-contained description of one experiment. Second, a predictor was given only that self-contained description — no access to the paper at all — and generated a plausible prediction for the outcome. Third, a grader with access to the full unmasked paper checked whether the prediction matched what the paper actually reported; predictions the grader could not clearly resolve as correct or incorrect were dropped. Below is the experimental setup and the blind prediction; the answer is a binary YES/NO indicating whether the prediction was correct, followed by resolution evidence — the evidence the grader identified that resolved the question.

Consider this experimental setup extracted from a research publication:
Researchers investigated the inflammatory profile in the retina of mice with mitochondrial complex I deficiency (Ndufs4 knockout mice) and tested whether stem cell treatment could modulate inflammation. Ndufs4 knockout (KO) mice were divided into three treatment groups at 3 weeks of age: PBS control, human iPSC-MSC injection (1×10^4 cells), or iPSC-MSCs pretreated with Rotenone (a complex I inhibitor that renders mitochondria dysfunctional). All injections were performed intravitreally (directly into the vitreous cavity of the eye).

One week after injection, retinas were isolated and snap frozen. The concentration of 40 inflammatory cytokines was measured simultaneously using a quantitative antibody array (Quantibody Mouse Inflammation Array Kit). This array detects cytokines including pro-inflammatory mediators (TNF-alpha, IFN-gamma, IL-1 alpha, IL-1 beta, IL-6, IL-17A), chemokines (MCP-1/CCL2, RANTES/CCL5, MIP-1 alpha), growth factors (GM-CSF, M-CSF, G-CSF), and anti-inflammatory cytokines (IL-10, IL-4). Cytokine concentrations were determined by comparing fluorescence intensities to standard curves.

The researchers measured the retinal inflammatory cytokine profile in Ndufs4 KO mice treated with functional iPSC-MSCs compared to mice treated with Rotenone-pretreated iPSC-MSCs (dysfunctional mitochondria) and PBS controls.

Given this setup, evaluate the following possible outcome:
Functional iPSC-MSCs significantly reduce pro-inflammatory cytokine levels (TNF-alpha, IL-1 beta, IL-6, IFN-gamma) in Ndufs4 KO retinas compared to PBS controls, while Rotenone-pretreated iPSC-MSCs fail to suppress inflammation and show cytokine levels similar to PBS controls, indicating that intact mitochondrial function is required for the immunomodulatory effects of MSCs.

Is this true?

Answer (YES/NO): NO